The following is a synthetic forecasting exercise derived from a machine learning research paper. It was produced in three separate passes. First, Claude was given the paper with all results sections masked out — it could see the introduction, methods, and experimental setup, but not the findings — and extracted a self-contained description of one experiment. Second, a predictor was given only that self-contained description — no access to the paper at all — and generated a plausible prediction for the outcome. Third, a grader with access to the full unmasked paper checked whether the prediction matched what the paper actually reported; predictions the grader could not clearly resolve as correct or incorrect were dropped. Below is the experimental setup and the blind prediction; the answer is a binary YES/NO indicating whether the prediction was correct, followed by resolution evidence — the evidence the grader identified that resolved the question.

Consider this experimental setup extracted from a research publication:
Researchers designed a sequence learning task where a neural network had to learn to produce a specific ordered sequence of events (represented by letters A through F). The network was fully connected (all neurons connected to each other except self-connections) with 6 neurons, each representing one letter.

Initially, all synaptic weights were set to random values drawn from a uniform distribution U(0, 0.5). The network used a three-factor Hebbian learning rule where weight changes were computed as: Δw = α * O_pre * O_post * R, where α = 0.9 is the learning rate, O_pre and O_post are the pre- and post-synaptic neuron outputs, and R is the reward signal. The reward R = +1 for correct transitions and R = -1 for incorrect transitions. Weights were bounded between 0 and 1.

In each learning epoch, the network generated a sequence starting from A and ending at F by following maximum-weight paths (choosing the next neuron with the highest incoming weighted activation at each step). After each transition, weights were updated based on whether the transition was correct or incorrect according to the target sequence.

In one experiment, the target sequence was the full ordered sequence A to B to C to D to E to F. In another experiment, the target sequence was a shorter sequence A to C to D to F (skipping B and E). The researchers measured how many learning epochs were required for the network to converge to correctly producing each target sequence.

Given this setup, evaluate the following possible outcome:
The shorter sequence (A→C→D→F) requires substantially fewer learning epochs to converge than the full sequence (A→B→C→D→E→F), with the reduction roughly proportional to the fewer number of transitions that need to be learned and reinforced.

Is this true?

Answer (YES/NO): NO